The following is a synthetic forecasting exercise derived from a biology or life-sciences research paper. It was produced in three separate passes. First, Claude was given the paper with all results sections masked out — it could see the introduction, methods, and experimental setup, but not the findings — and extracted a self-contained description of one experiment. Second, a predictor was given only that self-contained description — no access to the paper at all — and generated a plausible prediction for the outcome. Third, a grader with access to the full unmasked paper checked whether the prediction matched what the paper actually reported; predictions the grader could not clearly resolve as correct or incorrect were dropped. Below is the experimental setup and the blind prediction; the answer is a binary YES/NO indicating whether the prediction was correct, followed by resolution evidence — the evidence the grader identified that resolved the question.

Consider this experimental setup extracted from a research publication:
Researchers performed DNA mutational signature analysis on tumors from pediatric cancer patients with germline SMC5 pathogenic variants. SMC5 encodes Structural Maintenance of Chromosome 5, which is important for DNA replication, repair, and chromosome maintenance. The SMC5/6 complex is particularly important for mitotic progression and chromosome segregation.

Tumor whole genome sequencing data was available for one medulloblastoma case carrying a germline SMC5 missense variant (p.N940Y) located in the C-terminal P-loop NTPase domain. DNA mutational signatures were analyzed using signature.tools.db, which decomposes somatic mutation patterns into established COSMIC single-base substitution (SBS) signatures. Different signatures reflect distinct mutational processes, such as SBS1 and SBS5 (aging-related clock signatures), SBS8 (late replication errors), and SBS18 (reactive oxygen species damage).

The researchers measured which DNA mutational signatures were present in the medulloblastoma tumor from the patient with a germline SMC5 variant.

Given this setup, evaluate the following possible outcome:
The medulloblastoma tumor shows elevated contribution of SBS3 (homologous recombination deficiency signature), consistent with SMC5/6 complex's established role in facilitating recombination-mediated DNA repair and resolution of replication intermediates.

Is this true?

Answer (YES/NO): NO